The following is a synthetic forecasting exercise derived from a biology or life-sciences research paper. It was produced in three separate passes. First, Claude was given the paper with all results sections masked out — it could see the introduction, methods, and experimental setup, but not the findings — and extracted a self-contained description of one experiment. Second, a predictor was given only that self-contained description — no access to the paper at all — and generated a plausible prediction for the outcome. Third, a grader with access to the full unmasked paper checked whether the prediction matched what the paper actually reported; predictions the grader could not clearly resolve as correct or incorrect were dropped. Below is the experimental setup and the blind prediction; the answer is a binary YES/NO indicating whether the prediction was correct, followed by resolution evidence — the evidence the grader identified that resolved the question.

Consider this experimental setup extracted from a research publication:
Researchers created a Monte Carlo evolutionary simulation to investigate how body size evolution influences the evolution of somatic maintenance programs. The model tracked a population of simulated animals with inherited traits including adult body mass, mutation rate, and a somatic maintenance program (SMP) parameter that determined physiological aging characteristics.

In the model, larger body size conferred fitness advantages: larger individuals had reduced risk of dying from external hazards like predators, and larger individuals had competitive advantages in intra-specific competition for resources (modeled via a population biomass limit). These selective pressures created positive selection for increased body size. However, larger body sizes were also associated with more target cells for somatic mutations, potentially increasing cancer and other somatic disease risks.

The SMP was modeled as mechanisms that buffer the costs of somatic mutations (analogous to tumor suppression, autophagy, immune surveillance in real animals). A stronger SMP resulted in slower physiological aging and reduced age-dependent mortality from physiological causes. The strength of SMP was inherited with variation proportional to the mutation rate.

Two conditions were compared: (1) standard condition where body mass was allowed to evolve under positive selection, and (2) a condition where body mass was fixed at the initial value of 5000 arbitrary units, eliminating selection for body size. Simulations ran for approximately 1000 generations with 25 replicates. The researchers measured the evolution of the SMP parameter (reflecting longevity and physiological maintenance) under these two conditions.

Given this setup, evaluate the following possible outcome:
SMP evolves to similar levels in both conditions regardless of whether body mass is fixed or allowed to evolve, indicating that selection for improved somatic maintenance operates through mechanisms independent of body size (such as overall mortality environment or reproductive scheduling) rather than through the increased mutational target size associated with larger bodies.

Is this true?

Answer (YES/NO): NO